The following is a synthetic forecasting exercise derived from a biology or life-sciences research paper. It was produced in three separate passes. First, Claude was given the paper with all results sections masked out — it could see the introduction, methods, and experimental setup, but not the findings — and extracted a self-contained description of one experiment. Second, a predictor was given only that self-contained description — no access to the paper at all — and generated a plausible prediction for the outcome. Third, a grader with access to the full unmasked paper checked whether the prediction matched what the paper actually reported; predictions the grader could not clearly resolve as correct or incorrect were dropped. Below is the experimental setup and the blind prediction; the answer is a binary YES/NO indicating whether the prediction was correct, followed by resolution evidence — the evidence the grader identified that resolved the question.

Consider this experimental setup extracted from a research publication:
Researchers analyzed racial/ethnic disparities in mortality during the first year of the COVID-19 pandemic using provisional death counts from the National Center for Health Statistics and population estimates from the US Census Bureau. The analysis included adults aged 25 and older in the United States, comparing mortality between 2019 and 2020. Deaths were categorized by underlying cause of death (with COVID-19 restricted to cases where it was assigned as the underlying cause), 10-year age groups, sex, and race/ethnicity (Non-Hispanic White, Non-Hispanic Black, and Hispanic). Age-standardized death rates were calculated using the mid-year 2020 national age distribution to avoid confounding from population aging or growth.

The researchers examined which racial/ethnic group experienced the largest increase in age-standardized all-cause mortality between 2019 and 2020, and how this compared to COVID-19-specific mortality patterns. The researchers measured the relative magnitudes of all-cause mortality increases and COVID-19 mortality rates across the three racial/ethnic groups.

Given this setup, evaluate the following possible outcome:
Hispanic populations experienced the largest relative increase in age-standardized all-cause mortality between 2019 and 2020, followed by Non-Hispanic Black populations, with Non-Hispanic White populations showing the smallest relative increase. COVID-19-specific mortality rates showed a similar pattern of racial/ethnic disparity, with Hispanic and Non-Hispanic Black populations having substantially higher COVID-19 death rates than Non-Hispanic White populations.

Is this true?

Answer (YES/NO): YES